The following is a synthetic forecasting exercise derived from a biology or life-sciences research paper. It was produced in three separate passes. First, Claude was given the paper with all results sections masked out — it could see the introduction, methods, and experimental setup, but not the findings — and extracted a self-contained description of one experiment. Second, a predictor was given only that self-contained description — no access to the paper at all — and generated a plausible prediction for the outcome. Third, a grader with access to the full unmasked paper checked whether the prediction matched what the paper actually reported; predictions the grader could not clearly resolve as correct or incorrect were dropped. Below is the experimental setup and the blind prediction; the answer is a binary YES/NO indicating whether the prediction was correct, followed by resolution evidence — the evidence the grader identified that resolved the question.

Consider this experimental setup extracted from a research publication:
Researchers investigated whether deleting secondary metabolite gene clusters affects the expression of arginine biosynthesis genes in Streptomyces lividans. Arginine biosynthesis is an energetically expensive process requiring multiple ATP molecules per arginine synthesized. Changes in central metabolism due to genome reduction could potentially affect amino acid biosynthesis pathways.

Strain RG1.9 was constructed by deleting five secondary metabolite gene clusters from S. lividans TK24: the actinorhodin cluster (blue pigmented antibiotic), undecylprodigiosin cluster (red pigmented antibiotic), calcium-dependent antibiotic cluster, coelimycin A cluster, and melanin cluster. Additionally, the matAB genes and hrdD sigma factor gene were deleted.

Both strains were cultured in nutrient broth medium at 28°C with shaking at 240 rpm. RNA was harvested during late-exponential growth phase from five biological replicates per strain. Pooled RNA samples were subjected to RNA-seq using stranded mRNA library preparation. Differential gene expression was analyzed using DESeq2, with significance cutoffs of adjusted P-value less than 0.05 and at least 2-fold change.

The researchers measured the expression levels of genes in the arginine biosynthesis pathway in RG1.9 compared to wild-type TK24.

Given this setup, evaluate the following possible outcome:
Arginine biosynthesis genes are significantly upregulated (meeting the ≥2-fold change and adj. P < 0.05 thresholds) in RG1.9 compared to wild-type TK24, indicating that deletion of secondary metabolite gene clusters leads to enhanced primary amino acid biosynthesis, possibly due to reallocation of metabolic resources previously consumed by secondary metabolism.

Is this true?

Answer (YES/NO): NO